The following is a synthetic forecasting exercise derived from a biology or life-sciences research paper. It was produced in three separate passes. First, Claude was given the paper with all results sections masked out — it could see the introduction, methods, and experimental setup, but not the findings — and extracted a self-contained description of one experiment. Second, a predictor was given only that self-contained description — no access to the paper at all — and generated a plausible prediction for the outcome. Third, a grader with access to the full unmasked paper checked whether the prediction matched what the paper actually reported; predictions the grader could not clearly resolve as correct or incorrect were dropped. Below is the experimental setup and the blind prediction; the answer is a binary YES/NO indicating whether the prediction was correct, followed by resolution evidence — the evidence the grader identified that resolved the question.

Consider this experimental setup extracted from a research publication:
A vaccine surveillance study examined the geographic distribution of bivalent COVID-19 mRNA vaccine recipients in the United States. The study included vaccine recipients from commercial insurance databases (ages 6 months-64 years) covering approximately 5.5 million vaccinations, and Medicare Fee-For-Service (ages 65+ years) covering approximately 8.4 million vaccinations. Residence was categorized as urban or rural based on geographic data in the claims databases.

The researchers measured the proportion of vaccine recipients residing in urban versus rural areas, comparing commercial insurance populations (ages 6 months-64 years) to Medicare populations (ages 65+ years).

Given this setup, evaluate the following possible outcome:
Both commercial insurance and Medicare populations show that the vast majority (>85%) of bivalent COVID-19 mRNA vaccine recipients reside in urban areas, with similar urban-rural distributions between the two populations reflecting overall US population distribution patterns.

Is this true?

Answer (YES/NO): NO